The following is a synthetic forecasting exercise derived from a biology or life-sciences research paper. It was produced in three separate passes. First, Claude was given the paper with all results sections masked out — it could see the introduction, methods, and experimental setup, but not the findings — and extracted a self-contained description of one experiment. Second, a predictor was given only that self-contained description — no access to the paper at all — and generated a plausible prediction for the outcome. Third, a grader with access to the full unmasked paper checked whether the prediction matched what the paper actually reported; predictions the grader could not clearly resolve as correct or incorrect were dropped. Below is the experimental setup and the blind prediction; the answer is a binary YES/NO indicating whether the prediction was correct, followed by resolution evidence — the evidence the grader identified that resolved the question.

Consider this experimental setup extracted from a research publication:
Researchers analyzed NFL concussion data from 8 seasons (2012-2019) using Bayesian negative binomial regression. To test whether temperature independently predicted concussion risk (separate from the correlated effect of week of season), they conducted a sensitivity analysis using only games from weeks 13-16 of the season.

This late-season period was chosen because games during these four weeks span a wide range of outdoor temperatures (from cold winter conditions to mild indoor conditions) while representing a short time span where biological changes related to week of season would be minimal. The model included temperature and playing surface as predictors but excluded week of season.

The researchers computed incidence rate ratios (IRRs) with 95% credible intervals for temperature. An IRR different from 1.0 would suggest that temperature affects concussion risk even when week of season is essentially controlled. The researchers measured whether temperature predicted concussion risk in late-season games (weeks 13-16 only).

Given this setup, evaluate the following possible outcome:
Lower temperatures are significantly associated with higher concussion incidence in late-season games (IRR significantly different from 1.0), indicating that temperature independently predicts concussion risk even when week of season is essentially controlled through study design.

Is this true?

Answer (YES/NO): YES